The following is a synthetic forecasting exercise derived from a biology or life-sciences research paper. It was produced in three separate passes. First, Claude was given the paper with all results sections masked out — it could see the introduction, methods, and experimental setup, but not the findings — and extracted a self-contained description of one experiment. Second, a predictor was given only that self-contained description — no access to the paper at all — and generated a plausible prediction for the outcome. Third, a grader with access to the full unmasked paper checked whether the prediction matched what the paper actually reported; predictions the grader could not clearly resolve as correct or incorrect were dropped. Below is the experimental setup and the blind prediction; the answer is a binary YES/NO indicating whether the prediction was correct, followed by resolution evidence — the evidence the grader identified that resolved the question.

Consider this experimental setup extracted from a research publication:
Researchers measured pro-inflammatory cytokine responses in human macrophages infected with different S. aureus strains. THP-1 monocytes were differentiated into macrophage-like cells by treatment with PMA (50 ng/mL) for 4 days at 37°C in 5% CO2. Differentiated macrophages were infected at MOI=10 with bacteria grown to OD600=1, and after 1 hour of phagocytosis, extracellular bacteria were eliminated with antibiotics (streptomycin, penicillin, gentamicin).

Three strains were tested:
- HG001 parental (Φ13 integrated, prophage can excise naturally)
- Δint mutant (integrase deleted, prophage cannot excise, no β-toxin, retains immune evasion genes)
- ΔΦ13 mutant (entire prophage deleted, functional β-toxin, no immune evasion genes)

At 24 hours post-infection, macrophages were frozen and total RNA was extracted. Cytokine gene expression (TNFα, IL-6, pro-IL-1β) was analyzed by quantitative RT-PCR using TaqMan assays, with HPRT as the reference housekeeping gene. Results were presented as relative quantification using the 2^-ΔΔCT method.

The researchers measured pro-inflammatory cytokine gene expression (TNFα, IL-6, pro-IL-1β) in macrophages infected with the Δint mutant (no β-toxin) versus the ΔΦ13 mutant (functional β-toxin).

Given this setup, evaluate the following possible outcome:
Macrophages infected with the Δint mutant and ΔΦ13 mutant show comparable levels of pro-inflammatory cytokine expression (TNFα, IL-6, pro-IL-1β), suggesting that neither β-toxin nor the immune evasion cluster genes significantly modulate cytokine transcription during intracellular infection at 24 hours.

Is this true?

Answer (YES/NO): NO